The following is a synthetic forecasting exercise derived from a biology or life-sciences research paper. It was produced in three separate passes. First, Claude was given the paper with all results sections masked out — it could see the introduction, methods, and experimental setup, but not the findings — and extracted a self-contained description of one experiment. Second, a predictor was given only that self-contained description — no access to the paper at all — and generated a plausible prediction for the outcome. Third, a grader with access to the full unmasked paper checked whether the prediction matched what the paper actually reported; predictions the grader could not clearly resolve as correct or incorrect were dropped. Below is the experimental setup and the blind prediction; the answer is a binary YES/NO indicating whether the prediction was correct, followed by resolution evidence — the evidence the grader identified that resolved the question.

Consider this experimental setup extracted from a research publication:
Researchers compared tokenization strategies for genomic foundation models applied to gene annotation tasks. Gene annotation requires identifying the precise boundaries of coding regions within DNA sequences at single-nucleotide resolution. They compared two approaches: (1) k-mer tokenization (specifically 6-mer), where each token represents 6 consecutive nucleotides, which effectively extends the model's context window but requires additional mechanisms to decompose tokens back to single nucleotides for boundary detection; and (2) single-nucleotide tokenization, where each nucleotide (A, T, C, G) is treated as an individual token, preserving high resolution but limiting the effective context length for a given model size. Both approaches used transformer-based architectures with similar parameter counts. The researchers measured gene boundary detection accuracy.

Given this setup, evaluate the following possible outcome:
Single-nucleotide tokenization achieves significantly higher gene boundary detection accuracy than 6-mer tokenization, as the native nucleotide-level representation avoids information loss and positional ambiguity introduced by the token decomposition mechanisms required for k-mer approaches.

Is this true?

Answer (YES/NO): YES